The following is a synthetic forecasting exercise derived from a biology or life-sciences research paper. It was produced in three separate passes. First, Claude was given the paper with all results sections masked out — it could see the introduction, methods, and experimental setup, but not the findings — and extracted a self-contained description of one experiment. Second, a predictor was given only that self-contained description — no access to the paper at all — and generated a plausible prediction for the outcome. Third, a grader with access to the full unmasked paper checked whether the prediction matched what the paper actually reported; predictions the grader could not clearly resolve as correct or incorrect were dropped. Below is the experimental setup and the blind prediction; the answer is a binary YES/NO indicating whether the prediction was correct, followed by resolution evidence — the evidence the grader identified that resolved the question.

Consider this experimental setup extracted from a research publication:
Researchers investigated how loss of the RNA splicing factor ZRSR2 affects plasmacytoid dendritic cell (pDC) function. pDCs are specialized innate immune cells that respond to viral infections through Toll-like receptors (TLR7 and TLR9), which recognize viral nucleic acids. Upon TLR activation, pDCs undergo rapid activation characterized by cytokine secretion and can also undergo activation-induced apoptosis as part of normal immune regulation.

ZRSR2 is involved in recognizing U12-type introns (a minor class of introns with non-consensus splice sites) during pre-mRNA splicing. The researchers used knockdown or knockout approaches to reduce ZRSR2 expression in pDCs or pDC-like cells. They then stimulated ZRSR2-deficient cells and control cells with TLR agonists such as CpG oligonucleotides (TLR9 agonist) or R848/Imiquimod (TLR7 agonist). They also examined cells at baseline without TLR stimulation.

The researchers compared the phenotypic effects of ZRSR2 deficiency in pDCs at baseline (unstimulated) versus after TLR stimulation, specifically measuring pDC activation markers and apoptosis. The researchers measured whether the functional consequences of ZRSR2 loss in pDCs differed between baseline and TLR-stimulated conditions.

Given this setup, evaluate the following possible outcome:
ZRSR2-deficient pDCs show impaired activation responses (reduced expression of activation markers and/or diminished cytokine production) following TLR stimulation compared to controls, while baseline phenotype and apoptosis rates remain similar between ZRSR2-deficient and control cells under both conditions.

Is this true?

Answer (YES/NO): NO